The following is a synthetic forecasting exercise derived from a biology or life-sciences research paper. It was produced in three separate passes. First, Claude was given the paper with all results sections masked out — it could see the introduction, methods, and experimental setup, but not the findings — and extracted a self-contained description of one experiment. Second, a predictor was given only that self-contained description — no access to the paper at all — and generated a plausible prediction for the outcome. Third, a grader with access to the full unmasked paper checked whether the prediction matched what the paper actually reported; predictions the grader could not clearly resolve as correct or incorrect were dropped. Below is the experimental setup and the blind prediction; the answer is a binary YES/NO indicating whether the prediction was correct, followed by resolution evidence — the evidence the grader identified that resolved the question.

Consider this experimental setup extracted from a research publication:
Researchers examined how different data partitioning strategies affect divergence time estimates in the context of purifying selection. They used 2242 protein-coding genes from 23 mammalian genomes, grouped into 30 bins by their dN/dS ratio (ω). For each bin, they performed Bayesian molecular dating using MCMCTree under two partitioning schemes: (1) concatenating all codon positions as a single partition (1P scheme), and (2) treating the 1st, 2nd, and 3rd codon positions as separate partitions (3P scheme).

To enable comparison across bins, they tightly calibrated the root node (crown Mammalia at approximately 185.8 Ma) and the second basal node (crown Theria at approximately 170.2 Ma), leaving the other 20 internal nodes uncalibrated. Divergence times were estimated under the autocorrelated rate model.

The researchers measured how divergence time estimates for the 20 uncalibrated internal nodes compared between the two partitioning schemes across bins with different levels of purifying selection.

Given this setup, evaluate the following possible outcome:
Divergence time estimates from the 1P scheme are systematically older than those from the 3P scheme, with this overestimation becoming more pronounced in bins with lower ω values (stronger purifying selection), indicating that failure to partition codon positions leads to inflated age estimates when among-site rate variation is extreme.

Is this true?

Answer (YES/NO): NO